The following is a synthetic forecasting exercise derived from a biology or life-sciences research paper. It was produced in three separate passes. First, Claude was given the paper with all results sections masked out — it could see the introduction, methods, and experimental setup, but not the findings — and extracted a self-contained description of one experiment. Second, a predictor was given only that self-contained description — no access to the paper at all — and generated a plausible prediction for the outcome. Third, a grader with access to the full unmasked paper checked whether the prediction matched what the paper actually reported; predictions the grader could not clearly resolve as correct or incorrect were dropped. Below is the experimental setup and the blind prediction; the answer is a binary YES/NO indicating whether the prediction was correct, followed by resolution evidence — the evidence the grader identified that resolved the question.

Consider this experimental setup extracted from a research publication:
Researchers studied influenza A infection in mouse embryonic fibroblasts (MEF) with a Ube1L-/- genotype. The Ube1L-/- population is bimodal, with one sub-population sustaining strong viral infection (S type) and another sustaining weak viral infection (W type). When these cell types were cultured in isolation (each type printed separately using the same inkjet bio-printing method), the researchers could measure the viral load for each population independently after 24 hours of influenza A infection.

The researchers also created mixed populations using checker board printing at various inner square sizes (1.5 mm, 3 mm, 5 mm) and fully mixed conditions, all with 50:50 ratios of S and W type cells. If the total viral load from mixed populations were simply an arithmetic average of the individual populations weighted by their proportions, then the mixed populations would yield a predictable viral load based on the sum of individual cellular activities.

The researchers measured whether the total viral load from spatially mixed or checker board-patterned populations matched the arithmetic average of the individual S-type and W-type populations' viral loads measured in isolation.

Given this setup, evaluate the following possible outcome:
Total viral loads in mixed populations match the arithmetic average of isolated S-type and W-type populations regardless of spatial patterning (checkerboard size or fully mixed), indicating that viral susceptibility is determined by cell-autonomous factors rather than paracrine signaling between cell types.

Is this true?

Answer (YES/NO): NO